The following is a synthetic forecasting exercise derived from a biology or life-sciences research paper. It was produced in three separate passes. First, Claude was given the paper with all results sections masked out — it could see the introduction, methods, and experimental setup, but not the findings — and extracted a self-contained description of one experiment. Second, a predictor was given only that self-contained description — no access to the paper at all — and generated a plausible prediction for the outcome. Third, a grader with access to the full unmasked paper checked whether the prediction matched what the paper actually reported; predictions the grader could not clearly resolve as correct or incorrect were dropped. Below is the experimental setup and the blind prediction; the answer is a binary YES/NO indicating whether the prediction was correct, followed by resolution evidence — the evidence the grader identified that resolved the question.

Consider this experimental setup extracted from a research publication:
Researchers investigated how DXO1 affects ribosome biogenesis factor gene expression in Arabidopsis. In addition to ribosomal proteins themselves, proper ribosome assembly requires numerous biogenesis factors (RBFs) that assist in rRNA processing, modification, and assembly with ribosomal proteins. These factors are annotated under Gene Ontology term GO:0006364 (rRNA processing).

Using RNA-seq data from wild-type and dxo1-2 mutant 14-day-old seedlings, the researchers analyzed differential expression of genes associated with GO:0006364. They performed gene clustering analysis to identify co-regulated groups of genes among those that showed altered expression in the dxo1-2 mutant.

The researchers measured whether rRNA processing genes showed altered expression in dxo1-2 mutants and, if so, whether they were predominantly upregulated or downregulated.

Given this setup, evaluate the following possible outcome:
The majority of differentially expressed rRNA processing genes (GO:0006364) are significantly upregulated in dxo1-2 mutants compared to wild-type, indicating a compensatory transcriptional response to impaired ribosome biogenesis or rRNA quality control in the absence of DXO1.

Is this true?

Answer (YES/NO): YES